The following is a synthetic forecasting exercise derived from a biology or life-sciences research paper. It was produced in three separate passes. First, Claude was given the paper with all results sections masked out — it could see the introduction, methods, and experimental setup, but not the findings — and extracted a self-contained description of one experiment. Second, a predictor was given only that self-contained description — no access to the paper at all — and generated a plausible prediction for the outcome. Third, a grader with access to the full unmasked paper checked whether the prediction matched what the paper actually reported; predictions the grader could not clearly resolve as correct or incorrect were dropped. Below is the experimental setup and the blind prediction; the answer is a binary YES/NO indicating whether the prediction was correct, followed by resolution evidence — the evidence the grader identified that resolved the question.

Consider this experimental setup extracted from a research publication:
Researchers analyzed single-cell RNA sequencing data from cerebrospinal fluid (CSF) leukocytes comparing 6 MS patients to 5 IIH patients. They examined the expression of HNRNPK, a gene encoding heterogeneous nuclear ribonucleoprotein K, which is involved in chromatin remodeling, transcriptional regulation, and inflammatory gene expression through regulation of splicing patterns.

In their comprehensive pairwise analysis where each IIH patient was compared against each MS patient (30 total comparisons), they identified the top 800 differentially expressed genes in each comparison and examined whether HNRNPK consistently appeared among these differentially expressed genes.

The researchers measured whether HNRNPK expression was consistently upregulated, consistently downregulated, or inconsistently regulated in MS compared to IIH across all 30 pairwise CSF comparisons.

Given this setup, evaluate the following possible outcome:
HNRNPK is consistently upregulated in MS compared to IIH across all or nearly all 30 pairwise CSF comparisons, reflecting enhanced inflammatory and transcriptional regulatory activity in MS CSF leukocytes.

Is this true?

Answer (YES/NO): YES